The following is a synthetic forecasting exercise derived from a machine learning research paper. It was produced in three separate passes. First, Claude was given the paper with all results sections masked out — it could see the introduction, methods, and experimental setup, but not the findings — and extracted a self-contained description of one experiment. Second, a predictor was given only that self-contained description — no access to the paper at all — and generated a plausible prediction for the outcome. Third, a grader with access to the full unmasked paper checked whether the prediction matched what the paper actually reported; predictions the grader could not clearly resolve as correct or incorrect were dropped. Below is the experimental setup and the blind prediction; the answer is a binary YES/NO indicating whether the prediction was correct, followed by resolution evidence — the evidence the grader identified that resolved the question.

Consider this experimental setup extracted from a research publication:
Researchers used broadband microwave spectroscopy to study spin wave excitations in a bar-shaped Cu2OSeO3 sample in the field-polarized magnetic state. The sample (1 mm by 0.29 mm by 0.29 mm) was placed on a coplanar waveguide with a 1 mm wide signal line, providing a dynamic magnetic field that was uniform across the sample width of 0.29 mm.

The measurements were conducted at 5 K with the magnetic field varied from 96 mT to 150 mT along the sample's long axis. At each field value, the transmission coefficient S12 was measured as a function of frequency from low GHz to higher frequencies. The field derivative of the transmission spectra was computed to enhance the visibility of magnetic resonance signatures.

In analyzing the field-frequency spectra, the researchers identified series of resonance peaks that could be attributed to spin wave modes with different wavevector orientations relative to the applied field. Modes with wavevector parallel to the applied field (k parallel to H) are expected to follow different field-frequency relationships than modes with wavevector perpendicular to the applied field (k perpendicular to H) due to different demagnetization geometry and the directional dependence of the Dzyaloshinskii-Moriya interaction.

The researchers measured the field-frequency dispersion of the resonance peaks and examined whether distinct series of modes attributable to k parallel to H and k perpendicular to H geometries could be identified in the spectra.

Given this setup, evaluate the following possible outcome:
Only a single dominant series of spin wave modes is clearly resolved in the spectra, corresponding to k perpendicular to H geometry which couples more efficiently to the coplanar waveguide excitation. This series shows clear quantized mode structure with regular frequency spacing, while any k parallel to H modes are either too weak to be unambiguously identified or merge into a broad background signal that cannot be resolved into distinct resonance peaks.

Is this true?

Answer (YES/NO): NO